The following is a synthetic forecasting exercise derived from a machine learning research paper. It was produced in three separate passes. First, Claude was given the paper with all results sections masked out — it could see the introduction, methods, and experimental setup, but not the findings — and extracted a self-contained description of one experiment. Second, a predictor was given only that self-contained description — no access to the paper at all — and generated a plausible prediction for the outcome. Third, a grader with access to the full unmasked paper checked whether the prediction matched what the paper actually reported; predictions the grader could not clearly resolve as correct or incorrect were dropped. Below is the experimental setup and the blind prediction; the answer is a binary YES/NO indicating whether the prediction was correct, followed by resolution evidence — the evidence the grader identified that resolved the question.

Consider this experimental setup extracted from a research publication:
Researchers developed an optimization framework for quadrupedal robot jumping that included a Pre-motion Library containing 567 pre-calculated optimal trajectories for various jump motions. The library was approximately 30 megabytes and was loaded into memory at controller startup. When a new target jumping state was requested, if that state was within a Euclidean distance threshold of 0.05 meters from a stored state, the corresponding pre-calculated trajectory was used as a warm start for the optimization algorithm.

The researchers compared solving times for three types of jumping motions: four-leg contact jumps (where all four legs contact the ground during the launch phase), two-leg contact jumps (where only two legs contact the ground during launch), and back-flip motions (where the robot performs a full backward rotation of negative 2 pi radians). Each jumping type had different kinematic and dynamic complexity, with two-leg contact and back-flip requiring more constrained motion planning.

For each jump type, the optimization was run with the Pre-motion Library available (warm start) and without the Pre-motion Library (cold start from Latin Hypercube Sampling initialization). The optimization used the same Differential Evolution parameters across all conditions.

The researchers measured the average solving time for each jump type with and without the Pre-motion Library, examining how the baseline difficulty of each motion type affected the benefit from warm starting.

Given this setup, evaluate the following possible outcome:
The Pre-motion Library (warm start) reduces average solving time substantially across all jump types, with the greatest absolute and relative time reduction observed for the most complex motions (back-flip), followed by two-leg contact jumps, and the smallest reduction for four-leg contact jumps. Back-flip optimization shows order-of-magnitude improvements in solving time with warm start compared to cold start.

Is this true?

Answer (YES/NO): NO